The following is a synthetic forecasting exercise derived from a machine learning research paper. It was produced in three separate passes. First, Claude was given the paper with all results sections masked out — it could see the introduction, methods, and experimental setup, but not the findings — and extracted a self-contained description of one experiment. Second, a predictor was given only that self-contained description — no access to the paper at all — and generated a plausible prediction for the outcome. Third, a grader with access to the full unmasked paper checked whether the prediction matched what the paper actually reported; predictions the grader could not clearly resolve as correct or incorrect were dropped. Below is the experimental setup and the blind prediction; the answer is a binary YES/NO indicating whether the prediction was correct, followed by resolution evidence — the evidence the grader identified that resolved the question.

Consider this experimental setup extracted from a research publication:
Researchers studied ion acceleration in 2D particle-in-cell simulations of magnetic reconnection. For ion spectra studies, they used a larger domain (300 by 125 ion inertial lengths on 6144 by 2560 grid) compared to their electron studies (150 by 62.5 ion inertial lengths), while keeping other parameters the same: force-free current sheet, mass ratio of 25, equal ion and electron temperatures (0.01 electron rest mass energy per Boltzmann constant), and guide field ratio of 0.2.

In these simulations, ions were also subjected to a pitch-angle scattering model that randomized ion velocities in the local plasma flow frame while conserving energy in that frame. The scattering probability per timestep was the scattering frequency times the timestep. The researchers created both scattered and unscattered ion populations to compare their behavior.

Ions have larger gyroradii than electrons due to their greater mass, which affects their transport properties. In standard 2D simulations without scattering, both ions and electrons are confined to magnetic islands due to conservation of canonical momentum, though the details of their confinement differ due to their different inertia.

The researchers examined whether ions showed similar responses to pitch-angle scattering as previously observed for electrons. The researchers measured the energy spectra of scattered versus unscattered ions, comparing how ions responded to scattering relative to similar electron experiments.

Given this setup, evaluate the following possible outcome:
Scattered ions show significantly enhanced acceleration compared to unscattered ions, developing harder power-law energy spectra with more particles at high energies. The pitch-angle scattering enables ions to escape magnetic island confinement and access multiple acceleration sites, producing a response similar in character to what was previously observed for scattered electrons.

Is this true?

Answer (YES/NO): YES